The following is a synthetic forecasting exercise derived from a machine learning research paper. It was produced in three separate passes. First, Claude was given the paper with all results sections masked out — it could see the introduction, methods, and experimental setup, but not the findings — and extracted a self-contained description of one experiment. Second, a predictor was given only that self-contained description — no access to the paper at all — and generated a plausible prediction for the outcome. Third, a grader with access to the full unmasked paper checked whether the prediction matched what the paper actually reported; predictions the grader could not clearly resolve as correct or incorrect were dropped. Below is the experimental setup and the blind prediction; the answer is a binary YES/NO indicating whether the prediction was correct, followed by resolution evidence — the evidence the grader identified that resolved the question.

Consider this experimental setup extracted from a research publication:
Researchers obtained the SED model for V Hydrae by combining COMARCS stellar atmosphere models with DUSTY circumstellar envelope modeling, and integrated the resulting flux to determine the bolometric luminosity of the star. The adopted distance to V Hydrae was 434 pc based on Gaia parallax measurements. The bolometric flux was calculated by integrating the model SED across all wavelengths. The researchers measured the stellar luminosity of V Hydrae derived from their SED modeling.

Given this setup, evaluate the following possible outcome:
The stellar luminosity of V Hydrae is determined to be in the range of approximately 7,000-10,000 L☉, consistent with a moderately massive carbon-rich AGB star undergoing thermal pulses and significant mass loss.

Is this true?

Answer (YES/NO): NO